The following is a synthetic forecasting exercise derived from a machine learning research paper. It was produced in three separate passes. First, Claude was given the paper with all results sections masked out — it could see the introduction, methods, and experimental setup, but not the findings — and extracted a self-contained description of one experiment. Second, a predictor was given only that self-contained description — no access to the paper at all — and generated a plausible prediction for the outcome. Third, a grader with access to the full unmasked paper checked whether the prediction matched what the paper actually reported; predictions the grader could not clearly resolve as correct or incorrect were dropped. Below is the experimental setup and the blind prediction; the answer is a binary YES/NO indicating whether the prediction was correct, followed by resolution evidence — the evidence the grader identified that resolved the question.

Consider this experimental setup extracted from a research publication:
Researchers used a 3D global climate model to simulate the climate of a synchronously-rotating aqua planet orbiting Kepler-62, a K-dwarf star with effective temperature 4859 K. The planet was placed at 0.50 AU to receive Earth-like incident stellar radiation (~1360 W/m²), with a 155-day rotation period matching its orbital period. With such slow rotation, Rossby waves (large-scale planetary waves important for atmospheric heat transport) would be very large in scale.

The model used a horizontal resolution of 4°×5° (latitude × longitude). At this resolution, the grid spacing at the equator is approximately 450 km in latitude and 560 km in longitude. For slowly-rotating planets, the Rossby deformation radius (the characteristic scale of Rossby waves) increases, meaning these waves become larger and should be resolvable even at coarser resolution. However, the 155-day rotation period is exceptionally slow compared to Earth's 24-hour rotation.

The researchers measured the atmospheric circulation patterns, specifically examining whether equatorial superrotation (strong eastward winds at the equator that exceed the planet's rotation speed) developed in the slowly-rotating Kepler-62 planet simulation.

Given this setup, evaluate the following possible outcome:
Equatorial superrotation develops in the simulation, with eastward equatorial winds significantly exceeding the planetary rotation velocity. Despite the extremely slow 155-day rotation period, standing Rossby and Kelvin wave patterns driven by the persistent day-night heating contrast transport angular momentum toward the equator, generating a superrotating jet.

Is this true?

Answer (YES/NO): YES